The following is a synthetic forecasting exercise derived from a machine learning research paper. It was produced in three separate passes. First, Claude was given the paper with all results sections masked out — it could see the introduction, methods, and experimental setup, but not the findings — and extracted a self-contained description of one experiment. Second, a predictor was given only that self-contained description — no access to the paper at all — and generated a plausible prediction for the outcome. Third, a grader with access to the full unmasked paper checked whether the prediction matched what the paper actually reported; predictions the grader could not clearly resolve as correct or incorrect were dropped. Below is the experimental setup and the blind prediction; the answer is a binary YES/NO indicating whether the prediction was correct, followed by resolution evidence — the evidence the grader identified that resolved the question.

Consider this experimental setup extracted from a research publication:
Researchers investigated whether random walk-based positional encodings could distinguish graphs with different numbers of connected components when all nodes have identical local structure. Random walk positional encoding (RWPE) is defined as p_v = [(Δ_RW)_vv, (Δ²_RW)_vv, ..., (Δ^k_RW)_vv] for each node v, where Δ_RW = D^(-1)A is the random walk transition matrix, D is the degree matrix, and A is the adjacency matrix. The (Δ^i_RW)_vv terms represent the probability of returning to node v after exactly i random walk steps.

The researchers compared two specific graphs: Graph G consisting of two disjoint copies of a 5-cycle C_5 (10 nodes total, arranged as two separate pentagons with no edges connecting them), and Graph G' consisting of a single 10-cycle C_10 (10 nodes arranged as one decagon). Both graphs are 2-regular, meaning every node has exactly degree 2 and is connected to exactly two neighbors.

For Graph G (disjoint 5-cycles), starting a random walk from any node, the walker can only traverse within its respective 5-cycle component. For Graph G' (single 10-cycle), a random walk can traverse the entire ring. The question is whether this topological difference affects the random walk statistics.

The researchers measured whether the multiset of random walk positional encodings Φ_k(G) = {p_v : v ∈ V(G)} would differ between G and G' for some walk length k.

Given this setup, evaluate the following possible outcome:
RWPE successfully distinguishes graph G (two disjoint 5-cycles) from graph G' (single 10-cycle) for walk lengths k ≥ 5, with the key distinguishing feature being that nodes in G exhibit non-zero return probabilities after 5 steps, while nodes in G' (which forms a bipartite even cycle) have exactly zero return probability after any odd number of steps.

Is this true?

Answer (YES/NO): NO